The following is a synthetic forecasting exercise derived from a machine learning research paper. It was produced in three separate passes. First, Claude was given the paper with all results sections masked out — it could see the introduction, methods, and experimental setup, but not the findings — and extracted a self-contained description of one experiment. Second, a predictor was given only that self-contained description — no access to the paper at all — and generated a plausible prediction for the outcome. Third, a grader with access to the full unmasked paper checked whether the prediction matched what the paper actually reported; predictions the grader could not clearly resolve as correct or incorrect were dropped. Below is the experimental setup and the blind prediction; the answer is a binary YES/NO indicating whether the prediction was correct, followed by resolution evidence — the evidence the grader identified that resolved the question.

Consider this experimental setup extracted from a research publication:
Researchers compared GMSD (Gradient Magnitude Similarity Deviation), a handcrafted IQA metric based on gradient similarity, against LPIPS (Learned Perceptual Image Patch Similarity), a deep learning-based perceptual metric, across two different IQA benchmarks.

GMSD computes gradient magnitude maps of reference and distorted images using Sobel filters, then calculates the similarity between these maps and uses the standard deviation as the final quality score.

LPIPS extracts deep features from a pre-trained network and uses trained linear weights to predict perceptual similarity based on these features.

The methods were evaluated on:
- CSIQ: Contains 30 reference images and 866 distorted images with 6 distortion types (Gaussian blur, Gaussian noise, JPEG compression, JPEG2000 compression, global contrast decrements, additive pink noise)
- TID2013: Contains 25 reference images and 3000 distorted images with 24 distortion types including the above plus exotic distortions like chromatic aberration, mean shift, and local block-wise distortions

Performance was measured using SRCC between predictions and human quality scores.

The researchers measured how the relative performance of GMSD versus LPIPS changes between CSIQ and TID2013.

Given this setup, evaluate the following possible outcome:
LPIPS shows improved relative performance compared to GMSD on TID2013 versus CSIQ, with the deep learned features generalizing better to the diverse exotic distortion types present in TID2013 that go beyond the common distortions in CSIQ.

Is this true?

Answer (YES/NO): NO